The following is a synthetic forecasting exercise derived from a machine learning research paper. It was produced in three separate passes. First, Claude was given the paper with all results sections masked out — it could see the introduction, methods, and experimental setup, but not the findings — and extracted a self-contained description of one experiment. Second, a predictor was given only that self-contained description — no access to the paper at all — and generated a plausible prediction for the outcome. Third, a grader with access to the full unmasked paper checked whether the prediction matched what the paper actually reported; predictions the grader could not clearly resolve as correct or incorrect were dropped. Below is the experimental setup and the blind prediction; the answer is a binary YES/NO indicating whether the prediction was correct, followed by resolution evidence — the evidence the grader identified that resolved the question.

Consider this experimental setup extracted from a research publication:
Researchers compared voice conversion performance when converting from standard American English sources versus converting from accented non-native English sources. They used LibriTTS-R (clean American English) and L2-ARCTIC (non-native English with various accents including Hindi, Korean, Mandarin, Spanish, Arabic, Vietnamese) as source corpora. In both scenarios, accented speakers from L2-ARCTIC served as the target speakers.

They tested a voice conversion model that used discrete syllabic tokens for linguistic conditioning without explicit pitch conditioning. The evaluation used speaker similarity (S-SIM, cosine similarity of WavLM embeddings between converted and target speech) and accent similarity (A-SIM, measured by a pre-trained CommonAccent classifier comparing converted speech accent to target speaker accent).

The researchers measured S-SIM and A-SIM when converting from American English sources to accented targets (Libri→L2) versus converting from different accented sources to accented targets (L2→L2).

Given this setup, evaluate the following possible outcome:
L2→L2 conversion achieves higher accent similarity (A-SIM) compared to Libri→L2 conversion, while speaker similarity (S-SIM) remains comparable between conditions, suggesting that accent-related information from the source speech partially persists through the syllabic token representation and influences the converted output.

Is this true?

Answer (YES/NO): NO